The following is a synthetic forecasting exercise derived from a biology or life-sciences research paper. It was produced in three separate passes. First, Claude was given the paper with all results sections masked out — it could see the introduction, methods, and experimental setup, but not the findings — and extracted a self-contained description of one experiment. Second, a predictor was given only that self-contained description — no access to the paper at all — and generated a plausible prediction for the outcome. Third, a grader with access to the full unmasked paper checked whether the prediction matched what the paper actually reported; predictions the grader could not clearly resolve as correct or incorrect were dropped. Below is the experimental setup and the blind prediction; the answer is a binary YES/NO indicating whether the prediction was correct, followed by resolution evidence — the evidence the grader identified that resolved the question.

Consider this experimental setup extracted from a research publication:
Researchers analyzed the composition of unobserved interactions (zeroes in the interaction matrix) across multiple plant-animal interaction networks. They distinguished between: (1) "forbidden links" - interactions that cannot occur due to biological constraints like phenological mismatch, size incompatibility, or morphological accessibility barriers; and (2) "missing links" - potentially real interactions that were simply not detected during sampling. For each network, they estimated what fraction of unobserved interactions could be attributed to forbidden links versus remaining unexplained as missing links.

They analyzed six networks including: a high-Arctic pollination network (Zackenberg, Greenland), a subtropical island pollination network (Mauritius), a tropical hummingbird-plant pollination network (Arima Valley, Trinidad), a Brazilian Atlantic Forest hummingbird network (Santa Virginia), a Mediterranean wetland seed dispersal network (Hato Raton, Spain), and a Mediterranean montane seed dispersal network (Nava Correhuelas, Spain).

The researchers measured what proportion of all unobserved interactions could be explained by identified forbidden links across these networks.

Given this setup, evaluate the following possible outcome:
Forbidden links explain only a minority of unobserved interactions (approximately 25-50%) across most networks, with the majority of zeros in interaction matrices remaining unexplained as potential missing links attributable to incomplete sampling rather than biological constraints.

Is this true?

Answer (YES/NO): NO